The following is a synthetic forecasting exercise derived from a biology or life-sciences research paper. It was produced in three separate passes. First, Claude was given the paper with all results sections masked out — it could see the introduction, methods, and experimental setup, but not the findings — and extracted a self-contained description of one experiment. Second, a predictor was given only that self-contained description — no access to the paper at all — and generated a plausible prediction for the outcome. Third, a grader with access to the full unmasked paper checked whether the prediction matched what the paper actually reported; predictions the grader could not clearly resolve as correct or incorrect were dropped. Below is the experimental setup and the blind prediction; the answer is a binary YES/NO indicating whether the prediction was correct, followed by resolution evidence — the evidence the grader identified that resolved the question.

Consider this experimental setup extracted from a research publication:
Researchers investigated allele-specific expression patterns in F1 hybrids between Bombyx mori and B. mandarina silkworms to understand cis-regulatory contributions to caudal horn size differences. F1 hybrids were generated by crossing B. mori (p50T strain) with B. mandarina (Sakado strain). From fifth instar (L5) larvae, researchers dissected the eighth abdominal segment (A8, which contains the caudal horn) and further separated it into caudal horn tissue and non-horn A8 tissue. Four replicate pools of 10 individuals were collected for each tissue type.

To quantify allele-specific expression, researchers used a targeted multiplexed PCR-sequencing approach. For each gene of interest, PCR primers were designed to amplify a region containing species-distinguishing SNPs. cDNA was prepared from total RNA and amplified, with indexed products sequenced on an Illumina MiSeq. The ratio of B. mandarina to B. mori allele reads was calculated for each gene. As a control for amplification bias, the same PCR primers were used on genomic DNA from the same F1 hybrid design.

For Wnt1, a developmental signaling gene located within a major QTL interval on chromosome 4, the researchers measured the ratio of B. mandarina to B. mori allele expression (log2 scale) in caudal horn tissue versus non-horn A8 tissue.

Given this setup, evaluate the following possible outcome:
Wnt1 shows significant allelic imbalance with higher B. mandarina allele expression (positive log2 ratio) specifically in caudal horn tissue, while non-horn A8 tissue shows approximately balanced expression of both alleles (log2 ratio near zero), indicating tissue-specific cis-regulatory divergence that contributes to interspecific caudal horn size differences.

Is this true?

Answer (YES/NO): YES